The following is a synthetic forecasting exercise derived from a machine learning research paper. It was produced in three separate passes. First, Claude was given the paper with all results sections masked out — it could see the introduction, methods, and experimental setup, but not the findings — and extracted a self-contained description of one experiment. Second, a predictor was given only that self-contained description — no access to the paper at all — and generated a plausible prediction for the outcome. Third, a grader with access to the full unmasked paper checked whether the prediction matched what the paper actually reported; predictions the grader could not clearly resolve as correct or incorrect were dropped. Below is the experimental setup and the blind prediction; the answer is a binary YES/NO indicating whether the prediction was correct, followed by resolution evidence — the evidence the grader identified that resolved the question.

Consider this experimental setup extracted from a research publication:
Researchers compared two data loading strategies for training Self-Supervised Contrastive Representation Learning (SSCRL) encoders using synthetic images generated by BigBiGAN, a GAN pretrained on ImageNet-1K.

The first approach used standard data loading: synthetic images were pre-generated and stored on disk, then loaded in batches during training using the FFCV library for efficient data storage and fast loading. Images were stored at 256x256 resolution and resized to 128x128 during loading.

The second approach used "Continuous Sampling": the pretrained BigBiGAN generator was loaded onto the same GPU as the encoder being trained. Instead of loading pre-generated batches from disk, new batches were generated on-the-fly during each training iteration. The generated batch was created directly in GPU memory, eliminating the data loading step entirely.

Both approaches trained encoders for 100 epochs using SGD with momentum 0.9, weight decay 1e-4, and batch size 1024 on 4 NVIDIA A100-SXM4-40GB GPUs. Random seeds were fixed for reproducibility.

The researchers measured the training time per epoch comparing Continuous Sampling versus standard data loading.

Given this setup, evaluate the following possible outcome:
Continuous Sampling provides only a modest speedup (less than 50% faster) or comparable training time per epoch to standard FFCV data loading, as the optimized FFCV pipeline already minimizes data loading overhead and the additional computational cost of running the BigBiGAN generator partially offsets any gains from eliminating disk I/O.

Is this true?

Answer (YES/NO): YES